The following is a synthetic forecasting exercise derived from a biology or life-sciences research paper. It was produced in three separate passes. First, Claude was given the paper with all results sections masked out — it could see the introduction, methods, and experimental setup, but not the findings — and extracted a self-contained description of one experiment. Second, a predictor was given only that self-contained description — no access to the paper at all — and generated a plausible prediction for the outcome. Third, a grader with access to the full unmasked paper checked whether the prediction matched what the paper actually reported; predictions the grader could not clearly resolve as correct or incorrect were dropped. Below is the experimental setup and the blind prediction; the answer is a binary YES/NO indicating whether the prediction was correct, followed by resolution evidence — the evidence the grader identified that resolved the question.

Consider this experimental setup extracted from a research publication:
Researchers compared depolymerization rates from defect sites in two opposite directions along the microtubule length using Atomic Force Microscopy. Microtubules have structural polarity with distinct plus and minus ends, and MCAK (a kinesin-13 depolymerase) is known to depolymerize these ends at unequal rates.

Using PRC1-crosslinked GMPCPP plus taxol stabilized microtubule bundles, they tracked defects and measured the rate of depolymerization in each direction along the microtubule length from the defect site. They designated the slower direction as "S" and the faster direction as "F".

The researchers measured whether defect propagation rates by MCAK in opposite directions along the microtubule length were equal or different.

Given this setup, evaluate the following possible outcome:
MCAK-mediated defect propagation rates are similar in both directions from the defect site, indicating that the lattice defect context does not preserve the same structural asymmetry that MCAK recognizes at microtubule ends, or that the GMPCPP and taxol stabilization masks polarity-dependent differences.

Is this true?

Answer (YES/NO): NO